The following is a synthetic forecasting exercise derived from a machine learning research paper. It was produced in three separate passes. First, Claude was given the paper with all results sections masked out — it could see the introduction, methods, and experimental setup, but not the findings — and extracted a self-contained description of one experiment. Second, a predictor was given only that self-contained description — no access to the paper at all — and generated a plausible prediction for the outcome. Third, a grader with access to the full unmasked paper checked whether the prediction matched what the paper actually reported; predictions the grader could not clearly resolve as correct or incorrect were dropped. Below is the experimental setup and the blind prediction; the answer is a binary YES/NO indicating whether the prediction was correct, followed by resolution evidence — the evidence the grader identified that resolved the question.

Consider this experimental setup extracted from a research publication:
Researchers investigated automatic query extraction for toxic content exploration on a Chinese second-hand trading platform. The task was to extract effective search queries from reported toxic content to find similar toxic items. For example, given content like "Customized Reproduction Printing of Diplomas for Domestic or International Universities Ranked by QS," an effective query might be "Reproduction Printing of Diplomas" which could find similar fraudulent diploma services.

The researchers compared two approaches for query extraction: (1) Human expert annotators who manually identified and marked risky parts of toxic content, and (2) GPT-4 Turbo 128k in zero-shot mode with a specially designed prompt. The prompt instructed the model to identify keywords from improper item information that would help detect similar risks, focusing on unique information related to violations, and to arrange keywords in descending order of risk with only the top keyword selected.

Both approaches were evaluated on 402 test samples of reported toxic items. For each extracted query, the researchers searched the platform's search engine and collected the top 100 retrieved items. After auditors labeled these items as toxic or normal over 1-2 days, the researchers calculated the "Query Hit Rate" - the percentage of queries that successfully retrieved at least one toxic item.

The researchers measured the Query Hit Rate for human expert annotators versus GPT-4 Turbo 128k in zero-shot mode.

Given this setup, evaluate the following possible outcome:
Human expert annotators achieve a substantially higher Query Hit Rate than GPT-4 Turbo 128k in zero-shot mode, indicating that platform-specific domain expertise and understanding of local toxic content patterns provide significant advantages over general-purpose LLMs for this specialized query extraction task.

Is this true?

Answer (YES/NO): NO